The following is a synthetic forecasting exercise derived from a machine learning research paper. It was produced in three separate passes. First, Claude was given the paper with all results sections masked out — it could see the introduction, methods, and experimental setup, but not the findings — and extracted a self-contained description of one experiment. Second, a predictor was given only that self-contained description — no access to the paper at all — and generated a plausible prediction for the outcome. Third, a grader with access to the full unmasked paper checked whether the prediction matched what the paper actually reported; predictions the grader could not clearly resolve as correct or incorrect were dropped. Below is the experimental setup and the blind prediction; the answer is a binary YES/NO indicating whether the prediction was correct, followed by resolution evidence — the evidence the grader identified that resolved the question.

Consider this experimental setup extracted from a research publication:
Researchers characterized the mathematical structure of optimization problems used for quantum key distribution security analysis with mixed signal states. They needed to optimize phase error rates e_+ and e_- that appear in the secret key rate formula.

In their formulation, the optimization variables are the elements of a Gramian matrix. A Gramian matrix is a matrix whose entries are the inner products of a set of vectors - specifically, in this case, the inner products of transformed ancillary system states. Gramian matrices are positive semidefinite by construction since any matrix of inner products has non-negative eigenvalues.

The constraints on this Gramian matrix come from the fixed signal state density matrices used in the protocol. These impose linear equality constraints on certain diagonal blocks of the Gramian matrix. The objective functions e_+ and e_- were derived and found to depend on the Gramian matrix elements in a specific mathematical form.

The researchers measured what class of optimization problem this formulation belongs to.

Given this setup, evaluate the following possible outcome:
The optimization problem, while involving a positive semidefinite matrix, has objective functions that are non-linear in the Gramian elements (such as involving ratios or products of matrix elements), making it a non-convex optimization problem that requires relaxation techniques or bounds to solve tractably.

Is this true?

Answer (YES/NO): NO